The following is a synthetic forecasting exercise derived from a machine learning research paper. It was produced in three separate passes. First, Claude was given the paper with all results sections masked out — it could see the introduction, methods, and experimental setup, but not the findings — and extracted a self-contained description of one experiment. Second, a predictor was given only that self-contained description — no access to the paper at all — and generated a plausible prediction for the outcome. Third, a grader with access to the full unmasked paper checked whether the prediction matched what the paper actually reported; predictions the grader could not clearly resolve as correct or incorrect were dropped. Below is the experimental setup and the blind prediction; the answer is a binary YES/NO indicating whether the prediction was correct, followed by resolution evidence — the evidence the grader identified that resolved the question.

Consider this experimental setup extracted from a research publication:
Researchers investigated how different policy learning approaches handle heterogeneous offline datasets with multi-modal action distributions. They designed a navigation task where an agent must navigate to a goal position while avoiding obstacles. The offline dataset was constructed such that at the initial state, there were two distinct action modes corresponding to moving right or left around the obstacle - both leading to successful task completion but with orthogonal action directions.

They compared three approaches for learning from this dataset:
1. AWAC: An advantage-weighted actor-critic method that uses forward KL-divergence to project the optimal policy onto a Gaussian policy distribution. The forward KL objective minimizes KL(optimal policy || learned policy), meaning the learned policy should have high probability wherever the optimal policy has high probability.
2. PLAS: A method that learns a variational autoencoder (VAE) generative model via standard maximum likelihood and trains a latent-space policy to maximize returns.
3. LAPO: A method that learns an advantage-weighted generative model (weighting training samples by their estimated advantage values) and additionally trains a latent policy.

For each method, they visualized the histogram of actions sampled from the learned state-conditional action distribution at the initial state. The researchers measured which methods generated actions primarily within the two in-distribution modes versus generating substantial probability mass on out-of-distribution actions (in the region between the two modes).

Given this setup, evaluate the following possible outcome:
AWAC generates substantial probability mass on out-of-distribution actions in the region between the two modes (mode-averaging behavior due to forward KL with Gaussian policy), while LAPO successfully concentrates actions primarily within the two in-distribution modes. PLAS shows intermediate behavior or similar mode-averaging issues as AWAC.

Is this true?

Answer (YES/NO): NO